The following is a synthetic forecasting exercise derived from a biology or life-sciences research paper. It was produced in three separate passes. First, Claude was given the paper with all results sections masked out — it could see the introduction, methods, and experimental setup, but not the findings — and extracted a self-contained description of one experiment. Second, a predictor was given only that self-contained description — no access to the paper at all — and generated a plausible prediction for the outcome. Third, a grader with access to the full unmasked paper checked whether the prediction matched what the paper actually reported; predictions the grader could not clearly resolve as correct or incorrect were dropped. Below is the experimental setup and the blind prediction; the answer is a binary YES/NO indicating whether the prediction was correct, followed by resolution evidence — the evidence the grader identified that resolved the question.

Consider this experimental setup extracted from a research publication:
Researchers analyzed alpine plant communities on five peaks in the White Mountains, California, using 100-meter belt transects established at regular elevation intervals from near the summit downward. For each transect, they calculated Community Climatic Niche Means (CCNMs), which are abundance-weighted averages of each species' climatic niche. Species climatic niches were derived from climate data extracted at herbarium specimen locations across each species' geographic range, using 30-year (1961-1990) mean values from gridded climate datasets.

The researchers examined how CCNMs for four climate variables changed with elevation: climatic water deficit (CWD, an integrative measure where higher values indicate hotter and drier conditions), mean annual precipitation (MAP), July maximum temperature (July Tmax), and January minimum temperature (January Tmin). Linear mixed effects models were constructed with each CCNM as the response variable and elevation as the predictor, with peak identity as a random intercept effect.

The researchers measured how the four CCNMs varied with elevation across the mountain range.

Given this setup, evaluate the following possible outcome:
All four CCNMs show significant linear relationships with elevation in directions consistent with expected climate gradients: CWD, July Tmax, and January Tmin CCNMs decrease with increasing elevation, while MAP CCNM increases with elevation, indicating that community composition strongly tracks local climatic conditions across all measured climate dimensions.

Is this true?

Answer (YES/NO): YES